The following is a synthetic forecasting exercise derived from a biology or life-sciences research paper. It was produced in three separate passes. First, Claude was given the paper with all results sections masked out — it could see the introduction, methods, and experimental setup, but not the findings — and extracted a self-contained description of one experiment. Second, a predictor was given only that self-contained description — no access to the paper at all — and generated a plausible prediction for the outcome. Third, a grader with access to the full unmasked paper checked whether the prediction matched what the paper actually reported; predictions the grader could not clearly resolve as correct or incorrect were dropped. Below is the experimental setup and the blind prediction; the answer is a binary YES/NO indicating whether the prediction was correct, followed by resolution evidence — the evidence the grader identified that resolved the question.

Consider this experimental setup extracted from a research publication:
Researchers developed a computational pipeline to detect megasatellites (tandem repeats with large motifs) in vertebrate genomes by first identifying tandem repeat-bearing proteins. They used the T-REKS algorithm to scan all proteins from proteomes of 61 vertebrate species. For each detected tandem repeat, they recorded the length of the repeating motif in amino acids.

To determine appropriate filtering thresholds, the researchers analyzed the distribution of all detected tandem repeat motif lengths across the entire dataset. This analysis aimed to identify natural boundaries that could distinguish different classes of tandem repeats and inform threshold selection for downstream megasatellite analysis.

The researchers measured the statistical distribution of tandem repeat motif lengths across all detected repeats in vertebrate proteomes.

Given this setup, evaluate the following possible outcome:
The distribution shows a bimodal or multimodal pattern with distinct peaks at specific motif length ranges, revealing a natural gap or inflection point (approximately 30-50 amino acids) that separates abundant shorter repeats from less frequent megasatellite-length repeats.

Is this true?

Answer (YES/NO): NO